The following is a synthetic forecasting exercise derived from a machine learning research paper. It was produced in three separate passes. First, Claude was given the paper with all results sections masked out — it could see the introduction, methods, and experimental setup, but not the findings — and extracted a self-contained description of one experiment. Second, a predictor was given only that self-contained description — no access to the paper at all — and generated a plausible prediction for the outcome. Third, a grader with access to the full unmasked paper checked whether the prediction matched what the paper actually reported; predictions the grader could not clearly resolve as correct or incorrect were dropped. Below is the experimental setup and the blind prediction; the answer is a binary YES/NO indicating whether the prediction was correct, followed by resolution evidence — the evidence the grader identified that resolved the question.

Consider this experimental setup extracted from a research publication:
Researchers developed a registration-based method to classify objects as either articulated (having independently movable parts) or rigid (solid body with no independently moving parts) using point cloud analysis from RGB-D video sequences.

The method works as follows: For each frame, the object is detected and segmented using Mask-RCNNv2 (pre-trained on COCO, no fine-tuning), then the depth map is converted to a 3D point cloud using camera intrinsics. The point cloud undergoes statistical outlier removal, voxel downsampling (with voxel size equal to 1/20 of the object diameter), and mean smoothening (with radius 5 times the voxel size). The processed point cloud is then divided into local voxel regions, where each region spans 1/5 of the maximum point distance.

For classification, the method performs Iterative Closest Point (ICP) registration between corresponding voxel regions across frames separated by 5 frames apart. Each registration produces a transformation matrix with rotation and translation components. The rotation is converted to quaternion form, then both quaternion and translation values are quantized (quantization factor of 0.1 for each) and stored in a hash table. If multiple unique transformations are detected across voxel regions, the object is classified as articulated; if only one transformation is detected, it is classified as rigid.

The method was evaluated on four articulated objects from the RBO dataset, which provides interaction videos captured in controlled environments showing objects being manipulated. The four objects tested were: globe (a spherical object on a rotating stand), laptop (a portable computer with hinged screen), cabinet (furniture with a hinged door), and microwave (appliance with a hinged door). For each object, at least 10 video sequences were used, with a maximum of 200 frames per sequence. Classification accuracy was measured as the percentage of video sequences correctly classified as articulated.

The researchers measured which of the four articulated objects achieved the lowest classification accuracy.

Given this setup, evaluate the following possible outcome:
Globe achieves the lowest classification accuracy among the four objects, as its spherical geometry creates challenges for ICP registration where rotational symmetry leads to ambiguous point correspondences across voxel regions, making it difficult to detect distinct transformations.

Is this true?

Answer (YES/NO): YES